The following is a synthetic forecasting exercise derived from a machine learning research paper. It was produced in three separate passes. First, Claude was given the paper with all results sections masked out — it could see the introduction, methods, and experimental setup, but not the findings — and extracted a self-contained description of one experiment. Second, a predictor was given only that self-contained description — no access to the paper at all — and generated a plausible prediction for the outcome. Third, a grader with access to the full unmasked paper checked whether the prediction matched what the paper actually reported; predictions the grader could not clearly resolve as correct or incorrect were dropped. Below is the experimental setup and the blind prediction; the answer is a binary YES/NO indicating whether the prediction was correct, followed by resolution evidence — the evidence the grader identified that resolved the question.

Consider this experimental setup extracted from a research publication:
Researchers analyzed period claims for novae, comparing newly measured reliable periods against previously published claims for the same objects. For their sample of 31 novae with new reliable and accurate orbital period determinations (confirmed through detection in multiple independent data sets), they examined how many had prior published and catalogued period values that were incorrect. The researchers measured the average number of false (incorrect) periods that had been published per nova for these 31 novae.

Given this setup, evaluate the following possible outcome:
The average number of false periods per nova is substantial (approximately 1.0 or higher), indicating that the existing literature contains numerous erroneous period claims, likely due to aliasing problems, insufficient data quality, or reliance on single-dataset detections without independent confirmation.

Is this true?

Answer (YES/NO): YES